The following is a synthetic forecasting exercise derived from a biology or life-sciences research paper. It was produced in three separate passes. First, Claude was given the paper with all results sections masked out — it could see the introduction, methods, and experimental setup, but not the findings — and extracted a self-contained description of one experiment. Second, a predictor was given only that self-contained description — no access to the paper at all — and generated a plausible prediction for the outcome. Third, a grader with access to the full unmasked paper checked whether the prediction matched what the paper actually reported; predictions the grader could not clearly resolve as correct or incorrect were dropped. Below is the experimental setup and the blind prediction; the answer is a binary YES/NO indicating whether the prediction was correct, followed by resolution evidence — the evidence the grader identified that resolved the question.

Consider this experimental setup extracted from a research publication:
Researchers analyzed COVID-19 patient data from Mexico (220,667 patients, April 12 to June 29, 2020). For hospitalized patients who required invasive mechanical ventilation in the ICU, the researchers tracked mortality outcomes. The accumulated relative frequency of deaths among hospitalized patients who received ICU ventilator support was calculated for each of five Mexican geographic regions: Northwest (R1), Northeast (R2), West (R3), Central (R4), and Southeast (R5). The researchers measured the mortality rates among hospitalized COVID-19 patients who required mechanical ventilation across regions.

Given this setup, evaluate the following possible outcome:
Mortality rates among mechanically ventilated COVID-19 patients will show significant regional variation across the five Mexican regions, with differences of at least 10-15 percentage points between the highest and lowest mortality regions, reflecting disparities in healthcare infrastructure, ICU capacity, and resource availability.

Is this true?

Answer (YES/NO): YES